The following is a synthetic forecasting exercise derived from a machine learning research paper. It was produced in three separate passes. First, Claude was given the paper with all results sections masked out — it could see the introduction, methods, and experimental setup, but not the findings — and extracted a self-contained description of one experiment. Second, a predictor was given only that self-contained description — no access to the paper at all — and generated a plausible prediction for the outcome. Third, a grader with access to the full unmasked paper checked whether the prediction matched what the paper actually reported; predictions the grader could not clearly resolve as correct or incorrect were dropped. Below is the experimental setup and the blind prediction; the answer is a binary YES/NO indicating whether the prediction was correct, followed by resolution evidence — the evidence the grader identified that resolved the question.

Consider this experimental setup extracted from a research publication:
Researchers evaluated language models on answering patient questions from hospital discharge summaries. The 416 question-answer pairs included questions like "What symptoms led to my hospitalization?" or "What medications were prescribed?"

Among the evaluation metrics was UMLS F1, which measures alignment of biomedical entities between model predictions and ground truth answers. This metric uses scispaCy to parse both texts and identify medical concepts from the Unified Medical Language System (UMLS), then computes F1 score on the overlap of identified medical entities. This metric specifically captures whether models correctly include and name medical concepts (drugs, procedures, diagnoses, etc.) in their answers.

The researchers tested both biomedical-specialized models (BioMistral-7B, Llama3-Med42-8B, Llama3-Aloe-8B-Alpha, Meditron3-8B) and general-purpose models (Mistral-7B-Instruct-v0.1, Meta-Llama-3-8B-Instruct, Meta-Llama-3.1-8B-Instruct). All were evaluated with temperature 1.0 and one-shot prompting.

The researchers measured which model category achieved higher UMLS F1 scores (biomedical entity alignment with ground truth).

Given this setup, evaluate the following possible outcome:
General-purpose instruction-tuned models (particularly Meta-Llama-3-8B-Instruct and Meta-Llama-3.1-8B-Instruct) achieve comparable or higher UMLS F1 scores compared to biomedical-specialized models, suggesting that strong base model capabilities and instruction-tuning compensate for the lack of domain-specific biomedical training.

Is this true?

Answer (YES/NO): YES